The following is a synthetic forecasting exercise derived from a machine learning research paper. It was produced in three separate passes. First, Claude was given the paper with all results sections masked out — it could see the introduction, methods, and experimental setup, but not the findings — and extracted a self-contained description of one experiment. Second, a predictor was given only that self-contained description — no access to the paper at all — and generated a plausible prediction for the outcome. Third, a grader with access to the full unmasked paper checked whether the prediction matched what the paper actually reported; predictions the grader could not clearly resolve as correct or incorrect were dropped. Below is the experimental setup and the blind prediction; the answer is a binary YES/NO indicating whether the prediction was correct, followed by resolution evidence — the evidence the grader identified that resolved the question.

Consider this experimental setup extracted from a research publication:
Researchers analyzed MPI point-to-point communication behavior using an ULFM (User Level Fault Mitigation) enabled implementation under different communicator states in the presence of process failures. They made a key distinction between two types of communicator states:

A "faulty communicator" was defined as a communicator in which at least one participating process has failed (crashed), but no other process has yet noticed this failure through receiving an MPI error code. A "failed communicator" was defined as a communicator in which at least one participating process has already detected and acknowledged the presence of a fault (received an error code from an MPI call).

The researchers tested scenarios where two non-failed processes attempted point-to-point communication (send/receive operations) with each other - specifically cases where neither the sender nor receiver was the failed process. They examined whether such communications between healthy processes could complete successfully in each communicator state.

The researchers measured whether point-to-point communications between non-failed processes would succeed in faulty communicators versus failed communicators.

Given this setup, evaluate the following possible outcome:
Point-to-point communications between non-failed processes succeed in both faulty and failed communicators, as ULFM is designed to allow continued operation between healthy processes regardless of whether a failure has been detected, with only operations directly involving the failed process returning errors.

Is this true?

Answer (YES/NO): NO